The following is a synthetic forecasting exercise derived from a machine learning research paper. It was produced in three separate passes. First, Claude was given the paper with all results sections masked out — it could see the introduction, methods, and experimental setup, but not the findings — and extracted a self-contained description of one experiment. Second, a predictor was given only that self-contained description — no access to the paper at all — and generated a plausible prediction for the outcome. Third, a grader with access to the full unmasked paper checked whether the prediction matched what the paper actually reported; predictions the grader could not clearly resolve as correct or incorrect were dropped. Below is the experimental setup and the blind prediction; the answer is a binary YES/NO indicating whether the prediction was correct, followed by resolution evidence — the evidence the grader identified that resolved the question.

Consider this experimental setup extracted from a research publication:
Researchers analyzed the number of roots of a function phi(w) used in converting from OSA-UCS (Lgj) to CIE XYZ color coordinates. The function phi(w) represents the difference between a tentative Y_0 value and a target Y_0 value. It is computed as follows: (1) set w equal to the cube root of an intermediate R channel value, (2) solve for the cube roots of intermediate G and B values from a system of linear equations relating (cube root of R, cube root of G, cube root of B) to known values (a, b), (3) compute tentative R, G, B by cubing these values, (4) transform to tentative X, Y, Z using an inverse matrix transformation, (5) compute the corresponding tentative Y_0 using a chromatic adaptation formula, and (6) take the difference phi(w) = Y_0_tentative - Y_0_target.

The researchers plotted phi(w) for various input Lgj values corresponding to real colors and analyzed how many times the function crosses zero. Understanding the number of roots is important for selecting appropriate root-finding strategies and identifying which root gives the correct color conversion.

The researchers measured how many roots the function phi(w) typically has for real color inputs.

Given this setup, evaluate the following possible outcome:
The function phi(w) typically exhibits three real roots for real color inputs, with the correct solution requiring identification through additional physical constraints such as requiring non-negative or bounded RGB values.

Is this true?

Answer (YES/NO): NO